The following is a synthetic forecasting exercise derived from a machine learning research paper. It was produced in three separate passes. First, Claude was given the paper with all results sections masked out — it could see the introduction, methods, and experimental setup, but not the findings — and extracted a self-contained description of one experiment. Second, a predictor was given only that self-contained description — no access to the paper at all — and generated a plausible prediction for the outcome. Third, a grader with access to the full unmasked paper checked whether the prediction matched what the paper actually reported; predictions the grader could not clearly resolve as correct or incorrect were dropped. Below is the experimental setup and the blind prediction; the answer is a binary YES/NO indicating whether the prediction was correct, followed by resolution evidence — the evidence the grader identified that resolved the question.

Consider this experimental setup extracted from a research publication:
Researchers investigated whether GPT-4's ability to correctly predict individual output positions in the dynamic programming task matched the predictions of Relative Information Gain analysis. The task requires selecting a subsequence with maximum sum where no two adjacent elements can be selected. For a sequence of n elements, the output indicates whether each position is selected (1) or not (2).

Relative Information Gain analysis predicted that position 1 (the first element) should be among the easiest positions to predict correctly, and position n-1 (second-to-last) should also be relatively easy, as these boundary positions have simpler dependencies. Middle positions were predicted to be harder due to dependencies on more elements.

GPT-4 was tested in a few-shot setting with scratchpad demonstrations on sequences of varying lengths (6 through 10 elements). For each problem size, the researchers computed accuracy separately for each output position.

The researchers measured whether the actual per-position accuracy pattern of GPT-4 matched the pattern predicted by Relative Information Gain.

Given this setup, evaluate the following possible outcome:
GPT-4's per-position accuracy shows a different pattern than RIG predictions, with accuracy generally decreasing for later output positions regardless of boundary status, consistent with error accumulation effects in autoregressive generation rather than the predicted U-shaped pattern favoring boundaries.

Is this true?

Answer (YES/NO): NO